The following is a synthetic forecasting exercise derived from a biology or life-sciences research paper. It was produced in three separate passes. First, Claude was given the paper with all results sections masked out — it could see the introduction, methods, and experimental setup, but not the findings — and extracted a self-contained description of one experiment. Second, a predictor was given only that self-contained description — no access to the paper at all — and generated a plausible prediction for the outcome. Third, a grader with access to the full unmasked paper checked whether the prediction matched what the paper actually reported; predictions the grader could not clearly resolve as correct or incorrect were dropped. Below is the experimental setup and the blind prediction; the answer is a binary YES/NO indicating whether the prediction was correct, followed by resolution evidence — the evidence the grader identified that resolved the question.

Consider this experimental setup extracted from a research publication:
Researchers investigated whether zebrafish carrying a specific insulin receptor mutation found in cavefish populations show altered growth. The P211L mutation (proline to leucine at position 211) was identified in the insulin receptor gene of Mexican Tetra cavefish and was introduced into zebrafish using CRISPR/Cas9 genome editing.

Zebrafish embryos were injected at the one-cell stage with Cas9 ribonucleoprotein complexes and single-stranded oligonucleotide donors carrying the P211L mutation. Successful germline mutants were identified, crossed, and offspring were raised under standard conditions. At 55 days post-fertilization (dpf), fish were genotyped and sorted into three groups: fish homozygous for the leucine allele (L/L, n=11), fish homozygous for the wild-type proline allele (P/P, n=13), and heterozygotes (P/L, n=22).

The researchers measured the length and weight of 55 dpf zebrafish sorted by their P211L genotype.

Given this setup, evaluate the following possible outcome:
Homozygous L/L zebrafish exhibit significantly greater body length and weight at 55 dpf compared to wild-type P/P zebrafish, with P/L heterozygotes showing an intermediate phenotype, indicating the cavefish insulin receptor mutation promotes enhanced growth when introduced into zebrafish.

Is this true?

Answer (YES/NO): NO